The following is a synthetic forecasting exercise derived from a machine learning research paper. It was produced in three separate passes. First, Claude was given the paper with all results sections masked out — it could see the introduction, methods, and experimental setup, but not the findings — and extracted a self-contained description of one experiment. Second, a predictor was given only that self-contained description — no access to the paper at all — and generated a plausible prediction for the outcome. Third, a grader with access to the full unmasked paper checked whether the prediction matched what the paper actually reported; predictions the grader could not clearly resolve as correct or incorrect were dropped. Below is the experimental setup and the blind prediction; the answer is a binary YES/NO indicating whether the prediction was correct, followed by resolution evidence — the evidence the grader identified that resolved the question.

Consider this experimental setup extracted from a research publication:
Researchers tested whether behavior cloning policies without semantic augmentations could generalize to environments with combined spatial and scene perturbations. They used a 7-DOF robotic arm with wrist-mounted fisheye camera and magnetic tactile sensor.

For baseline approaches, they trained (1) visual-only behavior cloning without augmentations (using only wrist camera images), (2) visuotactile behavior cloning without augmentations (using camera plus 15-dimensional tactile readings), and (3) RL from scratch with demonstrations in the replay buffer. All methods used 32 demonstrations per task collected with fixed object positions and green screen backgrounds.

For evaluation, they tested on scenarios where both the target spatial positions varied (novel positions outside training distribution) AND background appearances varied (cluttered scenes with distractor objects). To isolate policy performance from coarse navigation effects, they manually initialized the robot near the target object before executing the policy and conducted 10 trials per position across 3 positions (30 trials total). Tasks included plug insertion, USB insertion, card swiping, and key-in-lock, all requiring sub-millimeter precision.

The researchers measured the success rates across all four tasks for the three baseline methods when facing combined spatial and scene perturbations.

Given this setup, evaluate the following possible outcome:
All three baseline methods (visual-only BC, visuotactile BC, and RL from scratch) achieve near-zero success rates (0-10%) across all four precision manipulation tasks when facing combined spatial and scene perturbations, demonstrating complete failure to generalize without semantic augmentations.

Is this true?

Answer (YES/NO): YES